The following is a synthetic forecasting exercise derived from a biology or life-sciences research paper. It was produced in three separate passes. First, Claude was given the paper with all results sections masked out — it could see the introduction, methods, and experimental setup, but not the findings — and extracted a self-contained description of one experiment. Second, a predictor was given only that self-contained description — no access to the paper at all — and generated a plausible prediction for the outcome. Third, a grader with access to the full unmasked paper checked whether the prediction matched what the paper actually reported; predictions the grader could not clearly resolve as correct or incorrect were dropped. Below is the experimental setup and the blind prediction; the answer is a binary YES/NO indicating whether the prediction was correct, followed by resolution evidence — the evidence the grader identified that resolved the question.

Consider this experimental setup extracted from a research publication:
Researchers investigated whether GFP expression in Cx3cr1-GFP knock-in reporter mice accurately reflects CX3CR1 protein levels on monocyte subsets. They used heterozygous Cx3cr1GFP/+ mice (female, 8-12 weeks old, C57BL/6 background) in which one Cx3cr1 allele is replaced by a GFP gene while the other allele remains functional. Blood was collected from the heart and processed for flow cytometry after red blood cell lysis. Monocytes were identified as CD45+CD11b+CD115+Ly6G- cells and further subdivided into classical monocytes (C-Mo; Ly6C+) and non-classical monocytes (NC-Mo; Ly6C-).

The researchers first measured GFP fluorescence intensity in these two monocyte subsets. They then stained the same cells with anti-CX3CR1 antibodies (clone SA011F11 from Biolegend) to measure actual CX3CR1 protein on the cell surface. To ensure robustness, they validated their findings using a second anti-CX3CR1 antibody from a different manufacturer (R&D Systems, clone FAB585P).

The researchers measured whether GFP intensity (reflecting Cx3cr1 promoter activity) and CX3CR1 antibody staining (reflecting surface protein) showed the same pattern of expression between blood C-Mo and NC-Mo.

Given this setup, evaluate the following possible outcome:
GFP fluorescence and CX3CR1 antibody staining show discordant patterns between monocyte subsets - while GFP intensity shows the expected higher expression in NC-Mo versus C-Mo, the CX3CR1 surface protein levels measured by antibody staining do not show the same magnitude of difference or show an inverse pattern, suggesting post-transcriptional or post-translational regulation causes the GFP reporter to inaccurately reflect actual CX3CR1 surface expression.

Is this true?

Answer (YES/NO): YES